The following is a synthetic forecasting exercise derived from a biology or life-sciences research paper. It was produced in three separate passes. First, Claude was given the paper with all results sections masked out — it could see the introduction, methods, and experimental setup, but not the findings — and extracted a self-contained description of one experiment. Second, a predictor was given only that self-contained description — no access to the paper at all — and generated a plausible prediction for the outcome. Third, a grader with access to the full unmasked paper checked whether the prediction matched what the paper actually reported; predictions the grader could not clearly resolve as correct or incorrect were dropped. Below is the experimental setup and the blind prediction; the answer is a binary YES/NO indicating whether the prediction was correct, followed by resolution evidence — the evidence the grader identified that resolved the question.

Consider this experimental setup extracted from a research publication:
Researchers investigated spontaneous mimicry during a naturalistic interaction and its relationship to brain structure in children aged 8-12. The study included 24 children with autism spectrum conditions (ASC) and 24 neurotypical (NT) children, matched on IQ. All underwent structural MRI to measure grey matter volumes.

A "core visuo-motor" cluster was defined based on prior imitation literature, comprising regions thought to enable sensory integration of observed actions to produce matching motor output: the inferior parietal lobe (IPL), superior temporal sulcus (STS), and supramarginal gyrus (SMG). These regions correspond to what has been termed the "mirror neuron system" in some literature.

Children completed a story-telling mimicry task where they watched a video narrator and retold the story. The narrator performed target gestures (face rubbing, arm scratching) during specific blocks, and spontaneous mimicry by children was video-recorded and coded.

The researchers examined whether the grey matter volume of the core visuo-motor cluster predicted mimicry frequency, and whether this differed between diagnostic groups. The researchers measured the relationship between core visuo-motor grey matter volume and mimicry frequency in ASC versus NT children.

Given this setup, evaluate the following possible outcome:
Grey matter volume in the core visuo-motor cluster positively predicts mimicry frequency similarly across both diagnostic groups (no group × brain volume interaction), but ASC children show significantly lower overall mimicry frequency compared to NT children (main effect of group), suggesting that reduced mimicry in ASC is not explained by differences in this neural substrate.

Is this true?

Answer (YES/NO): YES